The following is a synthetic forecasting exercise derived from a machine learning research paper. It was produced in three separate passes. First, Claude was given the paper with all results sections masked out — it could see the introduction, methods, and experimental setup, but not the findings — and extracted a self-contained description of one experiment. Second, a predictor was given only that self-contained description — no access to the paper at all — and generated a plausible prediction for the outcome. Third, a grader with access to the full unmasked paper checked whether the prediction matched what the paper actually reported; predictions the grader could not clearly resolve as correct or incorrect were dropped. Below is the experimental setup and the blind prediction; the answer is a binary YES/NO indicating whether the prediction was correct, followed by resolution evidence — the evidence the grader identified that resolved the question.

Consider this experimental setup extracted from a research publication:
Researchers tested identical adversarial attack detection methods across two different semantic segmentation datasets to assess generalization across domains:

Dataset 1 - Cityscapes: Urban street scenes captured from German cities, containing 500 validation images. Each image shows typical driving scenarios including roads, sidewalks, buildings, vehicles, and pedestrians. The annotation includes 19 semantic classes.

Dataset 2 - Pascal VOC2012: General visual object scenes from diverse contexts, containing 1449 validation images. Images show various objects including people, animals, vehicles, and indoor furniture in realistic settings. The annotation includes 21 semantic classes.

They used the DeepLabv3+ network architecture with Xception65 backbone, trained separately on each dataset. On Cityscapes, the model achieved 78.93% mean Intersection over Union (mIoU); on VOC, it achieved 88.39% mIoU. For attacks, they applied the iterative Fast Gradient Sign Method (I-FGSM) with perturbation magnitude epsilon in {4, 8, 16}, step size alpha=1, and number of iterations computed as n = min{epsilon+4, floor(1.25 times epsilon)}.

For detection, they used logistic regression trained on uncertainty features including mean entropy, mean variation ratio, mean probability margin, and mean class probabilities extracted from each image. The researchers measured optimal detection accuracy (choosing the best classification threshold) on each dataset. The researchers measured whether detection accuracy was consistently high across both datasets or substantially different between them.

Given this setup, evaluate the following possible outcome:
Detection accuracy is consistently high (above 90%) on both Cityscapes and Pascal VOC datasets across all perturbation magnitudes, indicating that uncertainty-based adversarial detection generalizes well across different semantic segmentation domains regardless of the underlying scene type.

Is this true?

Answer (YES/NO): NO